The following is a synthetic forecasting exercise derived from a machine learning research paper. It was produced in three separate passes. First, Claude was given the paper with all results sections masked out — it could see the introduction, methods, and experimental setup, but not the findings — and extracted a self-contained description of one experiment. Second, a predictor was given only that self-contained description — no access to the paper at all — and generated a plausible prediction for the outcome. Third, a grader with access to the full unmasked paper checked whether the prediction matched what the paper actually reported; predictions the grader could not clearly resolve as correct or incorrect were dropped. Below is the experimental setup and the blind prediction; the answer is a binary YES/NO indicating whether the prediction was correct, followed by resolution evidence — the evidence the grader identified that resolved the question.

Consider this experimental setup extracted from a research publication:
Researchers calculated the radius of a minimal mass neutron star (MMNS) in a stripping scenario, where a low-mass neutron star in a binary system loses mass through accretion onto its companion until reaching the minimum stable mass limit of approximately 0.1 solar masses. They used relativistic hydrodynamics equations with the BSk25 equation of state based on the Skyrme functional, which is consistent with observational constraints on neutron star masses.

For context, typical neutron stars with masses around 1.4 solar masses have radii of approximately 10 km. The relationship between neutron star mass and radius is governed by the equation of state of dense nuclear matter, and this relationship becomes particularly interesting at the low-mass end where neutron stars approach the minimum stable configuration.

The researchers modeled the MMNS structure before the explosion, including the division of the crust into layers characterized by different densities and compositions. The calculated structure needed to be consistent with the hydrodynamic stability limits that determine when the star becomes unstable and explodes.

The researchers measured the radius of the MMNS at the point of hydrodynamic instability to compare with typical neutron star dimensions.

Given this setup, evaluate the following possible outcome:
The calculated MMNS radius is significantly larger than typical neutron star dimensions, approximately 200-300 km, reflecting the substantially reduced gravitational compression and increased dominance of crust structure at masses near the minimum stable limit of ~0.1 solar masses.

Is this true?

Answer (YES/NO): YES